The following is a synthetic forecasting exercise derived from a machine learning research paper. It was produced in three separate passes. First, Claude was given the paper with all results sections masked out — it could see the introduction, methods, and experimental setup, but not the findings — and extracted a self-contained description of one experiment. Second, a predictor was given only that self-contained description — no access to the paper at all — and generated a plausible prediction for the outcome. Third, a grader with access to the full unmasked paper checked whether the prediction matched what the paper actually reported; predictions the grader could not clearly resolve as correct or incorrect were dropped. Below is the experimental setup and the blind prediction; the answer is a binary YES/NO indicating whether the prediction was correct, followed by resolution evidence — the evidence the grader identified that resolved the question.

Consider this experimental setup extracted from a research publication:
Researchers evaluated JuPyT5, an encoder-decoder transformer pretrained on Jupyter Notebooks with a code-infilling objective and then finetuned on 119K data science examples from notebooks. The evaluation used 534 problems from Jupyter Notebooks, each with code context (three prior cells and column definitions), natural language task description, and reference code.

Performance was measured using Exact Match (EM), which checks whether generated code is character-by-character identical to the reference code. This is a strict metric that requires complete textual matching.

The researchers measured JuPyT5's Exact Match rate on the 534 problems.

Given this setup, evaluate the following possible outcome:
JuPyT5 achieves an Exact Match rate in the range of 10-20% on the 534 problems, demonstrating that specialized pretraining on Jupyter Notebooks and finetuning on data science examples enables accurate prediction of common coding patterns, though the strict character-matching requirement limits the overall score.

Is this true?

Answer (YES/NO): NO